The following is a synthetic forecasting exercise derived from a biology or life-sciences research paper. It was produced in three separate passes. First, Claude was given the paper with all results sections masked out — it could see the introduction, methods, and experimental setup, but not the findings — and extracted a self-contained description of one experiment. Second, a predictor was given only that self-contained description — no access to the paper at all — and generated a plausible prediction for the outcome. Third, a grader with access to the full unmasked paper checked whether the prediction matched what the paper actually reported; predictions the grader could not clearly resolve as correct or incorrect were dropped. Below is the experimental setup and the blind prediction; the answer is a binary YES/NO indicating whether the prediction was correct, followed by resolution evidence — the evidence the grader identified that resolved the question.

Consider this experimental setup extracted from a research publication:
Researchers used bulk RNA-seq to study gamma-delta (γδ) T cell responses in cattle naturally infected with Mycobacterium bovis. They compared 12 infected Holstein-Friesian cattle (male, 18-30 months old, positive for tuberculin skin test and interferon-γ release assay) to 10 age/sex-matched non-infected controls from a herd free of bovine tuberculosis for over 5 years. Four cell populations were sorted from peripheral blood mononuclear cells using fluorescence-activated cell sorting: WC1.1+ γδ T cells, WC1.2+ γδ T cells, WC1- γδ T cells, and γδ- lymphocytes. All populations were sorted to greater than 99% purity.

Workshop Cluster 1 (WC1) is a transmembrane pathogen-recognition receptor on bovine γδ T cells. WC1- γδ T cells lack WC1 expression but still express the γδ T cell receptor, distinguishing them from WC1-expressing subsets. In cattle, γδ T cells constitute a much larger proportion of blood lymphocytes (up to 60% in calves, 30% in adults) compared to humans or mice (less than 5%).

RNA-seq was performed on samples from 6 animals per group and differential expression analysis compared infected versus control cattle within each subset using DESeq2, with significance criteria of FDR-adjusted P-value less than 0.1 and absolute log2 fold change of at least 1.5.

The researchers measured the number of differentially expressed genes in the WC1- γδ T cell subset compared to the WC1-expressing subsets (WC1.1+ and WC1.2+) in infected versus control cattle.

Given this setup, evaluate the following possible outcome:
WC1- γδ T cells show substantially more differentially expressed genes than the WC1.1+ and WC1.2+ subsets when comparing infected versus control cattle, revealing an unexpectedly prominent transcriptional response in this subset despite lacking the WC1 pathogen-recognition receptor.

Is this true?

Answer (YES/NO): NO